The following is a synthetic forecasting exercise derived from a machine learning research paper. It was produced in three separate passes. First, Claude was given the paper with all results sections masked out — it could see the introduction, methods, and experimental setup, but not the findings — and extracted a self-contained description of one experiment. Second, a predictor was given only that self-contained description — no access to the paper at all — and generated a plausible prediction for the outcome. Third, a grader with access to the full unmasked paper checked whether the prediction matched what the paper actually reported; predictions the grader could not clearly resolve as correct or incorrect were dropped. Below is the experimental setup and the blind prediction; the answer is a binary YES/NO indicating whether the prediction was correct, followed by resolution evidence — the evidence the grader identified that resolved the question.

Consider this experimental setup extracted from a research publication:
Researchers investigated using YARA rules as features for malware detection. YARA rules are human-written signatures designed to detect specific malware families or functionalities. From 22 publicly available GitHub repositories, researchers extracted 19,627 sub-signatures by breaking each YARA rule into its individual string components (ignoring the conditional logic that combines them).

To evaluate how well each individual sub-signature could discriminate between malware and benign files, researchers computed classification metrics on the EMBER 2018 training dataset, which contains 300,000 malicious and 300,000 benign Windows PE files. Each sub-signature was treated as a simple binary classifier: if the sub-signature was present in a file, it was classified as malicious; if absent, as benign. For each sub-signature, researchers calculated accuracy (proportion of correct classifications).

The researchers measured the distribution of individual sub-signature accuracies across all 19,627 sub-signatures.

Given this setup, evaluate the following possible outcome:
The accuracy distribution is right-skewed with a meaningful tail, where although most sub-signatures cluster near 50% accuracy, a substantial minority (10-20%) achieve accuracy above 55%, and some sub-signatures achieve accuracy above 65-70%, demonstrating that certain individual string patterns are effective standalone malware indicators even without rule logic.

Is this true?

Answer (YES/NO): NO